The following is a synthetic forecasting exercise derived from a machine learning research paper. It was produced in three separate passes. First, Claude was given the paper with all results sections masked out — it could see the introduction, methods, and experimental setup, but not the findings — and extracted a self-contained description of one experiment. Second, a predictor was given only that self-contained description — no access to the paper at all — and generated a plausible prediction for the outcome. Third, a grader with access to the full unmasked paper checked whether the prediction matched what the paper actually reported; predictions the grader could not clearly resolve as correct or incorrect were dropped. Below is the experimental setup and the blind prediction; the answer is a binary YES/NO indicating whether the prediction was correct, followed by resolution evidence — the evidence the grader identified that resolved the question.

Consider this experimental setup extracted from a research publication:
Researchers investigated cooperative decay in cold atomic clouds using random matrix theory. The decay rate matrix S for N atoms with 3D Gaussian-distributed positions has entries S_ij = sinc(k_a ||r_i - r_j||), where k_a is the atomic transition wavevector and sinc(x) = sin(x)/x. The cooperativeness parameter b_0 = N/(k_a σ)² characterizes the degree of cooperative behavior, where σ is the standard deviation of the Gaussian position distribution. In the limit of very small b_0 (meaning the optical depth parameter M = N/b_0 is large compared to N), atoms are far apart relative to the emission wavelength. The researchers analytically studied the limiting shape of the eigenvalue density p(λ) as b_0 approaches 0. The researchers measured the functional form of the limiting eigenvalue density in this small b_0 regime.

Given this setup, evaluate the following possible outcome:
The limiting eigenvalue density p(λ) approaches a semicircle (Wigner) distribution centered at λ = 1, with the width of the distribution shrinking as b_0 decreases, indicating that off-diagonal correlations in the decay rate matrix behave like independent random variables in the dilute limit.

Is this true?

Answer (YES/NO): NO